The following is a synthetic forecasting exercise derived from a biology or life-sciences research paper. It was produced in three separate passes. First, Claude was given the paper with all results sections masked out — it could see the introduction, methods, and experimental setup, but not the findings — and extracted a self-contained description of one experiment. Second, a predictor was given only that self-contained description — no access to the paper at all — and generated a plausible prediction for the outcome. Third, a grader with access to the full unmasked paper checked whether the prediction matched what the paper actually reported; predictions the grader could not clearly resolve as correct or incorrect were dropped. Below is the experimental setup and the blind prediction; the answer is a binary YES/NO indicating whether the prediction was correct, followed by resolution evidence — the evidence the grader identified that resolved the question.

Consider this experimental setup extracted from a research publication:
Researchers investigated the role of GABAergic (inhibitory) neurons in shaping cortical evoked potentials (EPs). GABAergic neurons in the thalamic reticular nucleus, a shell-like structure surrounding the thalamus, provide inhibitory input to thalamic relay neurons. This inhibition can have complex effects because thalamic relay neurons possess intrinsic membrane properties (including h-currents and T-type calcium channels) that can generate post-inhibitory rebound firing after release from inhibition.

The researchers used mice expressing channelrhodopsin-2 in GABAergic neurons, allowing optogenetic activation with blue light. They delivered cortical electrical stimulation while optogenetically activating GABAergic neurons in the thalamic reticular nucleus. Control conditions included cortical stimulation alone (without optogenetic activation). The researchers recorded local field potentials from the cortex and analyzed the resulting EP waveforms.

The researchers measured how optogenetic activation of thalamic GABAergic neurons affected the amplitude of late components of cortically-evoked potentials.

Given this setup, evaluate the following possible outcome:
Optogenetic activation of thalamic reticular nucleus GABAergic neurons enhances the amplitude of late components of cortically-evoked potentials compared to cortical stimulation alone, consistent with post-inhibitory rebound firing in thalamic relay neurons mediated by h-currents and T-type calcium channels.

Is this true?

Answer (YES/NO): NO